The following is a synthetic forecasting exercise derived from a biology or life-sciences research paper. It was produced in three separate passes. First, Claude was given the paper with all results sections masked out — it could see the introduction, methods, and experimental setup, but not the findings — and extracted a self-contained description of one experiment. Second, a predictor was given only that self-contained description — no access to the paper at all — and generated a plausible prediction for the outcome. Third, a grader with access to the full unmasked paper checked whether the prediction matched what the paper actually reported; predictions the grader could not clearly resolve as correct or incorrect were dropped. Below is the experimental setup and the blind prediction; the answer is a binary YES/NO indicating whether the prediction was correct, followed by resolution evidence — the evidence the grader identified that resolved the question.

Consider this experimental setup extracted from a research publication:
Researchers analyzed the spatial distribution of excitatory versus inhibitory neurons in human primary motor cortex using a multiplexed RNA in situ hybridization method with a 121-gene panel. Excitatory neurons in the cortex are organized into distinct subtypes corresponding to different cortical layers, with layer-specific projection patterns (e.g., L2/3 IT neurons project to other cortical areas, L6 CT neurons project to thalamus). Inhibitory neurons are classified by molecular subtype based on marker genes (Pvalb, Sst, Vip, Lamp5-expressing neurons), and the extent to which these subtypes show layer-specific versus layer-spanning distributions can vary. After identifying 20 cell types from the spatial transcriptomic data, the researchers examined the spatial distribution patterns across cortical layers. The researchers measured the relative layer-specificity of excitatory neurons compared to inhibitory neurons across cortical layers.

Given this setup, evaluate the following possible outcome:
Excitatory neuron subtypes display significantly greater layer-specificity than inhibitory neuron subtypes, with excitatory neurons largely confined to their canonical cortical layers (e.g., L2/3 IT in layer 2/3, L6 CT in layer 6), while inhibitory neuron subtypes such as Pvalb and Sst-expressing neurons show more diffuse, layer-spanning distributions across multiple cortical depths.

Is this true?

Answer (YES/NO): YES